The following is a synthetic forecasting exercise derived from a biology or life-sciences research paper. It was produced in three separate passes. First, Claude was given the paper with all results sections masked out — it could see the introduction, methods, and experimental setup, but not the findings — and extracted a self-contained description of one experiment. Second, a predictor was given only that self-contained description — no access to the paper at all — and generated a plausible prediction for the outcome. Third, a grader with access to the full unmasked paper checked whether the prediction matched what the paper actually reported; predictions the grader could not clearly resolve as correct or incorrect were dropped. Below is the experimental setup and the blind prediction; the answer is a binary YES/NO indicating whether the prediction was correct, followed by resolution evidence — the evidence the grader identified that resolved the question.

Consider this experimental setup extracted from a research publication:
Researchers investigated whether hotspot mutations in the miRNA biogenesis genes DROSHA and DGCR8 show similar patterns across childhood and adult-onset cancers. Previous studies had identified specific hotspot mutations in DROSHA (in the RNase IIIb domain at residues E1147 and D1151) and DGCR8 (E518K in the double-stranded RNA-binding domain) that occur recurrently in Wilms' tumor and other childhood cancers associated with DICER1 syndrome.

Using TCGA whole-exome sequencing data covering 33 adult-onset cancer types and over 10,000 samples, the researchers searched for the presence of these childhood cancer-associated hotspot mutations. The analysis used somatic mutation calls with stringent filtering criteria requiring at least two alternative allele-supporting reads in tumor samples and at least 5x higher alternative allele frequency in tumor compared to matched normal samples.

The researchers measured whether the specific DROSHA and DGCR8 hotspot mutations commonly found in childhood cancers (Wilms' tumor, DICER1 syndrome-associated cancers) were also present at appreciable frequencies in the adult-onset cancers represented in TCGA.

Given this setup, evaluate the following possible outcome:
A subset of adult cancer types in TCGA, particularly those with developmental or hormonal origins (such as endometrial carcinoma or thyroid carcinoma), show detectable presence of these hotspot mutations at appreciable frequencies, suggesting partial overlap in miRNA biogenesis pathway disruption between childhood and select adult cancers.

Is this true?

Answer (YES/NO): NO